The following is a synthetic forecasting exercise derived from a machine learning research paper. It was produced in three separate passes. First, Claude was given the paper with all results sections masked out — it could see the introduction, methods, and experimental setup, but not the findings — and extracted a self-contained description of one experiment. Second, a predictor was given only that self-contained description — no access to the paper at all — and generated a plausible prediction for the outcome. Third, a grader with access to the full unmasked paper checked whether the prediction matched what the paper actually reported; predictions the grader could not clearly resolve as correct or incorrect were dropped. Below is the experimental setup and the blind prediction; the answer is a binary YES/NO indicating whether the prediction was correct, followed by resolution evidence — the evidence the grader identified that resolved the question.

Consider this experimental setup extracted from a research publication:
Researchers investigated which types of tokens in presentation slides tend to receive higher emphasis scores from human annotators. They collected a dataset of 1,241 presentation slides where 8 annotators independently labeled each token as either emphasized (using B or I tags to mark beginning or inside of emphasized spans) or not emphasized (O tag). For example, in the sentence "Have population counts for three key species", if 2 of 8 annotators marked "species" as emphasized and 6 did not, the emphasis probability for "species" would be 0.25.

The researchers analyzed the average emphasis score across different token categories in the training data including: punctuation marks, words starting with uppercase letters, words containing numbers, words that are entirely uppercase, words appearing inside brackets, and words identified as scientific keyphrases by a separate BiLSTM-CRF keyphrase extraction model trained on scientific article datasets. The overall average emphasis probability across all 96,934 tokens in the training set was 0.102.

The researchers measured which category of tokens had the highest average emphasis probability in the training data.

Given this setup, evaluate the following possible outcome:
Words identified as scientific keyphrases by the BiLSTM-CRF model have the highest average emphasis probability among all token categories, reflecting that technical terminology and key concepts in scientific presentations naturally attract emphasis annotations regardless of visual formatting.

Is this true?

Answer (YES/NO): YES